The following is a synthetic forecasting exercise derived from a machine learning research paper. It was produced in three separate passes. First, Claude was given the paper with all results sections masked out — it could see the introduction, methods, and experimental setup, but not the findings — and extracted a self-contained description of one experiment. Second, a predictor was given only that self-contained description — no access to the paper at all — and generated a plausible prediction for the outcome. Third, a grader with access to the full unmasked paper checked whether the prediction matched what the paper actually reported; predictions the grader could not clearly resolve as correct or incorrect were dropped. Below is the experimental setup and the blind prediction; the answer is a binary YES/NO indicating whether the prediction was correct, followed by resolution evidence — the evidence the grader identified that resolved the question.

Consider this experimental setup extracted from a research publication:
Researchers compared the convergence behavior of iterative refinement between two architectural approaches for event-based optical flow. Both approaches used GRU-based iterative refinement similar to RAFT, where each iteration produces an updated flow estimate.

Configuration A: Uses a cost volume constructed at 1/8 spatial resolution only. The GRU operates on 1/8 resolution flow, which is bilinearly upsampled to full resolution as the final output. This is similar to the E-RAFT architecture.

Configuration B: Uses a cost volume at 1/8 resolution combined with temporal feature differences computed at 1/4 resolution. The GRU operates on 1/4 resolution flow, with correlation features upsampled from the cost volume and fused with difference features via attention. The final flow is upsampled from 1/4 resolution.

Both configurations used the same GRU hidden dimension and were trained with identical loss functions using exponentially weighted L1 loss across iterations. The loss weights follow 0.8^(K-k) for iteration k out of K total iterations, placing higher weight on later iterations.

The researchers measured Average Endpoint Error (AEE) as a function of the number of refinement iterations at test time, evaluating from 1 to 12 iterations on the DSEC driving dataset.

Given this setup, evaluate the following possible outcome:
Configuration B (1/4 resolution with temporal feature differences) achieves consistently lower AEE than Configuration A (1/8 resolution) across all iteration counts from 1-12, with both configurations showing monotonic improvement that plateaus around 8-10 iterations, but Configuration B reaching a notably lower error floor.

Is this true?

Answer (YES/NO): NO